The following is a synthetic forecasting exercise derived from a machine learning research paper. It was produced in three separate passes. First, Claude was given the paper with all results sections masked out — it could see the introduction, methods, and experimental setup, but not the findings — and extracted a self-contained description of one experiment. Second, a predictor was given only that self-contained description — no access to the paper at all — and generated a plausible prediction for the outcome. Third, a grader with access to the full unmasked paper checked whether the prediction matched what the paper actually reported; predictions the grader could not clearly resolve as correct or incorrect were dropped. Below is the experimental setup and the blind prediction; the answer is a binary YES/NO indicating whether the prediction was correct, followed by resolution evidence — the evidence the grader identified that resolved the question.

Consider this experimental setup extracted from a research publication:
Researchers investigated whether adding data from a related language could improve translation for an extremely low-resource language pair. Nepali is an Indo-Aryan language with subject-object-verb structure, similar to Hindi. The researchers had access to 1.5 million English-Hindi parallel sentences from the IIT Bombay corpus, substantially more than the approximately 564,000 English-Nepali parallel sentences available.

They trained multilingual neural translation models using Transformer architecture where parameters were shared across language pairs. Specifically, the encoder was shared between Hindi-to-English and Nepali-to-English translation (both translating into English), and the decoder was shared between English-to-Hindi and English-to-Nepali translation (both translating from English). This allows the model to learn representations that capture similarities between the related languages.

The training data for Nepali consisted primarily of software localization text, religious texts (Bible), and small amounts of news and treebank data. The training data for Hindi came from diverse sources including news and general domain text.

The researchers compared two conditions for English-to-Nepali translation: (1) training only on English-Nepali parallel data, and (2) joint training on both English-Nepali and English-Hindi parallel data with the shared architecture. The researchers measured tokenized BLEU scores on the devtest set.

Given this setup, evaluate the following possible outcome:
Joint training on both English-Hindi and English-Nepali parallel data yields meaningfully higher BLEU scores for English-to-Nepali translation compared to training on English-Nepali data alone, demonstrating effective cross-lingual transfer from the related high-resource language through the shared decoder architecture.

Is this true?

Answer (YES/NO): YES